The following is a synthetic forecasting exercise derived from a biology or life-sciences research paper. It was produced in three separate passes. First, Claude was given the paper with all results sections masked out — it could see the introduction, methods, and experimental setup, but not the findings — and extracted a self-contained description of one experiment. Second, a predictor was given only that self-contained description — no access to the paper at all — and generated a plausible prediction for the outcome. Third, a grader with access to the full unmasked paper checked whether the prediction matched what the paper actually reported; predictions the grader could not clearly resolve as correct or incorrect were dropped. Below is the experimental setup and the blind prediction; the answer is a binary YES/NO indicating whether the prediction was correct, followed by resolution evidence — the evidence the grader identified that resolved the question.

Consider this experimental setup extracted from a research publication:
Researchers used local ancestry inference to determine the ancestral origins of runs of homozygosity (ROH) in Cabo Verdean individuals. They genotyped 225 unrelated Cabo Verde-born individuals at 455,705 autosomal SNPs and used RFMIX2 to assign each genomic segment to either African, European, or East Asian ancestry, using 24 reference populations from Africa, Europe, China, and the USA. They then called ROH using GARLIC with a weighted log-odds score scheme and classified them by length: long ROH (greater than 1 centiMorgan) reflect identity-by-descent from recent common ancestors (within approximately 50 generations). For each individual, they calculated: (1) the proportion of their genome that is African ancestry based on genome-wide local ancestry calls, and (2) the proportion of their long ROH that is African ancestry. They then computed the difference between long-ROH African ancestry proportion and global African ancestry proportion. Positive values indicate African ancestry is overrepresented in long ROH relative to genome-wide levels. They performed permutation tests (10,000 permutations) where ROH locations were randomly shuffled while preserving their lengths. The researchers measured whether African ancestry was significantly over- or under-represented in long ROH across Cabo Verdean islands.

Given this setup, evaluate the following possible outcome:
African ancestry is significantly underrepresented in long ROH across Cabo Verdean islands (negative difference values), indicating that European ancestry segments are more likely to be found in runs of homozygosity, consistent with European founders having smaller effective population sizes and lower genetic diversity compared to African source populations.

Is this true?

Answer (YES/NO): NO